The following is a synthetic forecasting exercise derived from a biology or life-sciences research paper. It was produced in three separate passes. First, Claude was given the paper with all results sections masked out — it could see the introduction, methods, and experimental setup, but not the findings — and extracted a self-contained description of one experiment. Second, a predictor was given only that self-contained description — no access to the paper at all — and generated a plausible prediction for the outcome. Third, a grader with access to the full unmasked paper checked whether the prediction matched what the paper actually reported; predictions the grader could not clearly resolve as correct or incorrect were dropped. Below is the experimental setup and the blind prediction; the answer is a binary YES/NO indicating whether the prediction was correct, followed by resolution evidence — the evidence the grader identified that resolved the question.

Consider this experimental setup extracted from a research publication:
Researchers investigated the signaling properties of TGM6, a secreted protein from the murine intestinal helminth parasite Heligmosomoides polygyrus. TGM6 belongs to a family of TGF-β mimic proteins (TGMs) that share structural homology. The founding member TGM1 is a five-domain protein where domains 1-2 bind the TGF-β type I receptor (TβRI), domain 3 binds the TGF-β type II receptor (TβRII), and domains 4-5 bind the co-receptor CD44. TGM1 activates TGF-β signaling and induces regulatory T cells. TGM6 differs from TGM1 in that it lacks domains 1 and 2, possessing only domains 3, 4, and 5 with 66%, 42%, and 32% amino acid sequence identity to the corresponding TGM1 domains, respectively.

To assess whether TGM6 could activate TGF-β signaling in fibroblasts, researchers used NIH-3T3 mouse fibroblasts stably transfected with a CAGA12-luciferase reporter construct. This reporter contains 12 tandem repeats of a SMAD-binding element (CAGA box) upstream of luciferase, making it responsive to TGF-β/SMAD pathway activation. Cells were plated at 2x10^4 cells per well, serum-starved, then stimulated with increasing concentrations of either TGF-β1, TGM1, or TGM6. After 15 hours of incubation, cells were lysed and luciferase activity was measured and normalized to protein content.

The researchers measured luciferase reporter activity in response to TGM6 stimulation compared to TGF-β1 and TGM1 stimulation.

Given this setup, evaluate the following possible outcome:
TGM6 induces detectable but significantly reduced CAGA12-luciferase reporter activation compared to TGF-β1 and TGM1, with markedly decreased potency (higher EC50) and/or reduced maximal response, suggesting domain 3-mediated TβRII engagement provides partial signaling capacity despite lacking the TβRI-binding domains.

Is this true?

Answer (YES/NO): NO